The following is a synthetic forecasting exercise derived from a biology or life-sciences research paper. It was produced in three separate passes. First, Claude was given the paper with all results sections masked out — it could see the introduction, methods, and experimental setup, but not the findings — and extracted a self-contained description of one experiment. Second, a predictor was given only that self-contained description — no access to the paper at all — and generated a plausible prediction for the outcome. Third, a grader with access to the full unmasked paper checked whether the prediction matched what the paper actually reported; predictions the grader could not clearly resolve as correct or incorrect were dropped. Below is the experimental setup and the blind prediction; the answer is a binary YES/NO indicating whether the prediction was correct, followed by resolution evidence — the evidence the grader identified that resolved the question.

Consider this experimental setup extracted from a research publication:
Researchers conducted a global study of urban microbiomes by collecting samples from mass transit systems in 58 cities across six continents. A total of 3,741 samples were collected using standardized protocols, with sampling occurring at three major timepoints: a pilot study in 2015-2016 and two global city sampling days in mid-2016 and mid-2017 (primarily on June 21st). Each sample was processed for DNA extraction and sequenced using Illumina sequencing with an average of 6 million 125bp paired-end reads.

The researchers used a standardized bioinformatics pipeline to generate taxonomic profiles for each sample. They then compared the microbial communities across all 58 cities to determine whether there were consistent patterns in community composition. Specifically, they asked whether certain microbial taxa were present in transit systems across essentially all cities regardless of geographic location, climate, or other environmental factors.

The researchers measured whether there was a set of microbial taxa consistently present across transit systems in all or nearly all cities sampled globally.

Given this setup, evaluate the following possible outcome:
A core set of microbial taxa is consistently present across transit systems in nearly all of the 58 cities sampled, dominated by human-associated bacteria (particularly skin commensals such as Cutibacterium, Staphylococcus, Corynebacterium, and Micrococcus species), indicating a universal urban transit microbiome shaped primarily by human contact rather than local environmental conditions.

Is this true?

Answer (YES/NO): NO